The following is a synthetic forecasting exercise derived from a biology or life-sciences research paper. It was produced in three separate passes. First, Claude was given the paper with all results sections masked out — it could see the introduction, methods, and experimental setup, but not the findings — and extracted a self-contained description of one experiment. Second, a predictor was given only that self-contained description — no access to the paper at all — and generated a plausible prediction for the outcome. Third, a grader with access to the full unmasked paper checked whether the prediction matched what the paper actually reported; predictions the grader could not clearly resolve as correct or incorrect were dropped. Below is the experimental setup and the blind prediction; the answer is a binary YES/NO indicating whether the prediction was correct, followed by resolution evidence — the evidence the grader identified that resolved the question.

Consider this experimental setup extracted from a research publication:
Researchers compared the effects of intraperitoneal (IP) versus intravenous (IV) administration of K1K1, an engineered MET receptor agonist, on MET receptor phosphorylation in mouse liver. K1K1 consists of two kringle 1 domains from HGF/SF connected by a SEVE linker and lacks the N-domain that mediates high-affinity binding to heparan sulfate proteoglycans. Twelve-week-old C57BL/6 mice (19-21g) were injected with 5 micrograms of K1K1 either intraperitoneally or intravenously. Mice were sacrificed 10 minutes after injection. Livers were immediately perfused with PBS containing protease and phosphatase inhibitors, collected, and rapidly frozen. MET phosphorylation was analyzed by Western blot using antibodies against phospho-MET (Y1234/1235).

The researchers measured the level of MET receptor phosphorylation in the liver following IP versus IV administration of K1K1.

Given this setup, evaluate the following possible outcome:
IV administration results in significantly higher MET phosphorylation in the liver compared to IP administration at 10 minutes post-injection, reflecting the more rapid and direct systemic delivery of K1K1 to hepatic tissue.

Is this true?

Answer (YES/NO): NO